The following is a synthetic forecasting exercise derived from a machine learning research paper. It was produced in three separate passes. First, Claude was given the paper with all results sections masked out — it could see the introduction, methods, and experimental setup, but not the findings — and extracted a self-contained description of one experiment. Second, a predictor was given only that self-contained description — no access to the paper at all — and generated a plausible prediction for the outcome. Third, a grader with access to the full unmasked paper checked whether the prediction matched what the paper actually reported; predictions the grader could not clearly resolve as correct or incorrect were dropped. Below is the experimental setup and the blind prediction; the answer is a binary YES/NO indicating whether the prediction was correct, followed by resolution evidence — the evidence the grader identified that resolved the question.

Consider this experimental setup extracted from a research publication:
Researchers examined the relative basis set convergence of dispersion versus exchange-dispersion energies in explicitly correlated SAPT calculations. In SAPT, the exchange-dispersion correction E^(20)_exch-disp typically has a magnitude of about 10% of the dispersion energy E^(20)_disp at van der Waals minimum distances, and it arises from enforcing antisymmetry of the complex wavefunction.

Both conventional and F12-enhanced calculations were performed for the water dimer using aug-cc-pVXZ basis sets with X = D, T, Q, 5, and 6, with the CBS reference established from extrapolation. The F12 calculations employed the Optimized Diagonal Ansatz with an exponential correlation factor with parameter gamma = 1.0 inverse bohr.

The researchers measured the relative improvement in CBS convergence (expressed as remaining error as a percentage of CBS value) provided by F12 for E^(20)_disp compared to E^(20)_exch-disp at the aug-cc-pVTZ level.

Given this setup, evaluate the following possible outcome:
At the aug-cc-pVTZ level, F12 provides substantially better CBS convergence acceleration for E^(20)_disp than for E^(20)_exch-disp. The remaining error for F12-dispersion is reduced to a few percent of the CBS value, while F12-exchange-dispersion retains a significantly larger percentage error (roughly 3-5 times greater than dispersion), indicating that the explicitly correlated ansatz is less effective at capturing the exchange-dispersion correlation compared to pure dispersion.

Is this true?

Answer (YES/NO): NO